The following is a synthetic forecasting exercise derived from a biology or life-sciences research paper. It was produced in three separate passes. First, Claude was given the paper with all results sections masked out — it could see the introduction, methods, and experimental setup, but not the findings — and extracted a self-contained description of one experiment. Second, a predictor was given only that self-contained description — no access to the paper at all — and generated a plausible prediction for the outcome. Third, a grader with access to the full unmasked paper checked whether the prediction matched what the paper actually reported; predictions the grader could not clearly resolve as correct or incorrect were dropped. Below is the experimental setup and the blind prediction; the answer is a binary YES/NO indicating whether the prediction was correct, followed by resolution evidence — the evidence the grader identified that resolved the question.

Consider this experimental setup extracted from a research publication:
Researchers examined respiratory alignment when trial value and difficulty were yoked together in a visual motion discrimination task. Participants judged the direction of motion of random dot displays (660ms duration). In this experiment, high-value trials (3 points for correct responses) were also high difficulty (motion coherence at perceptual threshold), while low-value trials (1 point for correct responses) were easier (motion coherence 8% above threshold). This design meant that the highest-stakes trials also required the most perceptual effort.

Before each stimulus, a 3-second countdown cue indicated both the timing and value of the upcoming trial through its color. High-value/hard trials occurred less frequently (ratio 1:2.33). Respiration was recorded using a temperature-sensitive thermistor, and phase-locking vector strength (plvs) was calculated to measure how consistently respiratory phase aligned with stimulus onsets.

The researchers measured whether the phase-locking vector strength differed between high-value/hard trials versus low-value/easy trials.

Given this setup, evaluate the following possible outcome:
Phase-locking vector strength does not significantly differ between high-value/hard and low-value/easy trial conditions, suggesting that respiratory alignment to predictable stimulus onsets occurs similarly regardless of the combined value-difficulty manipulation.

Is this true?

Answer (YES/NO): NO